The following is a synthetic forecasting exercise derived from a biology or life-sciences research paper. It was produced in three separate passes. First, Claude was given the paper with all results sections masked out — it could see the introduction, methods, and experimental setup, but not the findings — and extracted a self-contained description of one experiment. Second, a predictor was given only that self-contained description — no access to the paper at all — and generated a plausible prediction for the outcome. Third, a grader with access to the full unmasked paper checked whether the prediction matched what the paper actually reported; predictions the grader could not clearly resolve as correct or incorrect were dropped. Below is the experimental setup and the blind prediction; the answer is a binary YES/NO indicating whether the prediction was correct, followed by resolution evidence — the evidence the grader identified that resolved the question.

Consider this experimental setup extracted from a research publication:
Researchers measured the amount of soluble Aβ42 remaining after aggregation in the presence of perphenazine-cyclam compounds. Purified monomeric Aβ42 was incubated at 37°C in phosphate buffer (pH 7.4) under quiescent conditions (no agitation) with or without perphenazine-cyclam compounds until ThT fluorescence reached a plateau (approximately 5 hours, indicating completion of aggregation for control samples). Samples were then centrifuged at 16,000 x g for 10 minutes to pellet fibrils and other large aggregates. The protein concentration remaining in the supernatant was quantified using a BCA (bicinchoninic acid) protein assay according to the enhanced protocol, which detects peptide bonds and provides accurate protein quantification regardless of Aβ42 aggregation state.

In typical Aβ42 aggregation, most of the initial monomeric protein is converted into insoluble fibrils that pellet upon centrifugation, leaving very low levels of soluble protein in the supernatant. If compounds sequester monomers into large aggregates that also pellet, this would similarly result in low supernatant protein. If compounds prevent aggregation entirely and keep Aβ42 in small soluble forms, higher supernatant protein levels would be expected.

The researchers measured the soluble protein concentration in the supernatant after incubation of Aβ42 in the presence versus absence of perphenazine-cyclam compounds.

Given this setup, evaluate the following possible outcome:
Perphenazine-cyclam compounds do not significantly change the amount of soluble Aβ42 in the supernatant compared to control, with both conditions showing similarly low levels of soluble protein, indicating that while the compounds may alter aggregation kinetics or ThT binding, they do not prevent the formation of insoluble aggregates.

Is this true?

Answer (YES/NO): YES